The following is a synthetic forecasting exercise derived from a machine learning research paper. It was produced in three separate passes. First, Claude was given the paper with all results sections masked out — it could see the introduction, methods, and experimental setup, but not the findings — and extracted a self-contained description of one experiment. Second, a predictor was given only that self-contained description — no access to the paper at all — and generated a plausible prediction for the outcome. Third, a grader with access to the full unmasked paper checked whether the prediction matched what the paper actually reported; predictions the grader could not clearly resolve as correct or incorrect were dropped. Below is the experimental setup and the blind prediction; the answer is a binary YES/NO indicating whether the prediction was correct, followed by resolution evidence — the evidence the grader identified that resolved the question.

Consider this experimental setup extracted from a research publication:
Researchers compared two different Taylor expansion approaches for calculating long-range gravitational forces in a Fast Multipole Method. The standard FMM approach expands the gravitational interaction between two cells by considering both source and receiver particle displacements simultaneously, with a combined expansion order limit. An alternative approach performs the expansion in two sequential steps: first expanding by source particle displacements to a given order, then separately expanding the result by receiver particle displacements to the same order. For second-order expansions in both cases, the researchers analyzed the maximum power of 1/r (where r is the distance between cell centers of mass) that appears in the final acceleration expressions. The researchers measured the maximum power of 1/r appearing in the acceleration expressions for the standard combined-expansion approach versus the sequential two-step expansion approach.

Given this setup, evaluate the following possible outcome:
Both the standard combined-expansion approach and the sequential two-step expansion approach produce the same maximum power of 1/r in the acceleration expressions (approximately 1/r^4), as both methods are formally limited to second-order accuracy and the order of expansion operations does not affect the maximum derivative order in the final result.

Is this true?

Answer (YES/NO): NO